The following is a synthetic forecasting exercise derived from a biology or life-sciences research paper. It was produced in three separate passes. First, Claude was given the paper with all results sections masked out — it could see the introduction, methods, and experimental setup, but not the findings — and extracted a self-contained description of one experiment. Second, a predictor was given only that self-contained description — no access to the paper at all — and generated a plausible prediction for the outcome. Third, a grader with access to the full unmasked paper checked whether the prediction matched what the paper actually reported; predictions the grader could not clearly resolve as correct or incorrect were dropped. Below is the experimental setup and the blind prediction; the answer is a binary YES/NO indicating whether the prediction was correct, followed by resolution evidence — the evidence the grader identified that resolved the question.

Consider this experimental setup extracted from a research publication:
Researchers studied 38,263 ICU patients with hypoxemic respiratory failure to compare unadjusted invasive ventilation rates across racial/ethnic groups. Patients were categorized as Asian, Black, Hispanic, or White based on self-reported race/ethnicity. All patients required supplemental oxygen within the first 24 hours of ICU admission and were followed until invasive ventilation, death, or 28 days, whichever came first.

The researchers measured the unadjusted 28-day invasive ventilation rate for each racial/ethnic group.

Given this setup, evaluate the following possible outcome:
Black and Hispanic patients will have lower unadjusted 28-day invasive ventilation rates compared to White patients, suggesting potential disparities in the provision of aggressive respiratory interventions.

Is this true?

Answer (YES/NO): YES